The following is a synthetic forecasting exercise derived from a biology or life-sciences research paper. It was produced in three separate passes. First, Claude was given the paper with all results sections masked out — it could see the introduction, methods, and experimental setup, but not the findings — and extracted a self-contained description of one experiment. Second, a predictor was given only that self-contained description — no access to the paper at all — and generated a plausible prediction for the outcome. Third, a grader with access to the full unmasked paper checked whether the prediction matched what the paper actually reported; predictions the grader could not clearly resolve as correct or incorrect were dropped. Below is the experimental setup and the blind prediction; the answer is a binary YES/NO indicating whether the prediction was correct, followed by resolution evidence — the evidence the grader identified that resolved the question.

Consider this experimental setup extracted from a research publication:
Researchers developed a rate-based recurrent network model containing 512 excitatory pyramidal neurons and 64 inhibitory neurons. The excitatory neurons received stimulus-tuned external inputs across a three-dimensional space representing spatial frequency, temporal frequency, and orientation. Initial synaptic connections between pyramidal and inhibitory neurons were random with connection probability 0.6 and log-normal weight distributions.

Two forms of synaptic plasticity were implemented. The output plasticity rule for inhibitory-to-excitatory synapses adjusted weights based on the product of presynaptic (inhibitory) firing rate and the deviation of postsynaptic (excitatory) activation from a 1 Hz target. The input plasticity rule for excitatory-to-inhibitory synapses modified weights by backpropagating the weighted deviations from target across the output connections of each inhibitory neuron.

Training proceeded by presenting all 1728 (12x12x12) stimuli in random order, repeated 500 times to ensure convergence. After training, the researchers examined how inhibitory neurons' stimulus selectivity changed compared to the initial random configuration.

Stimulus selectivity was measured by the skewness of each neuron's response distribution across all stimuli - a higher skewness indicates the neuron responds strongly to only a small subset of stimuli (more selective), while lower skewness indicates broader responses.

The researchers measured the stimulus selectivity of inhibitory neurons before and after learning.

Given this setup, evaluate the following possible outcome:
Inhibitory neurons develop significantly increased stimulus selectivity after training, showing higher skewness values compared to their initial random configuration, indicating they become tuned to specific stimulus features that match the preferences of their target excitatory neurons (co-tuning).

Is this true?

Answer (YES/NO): YES